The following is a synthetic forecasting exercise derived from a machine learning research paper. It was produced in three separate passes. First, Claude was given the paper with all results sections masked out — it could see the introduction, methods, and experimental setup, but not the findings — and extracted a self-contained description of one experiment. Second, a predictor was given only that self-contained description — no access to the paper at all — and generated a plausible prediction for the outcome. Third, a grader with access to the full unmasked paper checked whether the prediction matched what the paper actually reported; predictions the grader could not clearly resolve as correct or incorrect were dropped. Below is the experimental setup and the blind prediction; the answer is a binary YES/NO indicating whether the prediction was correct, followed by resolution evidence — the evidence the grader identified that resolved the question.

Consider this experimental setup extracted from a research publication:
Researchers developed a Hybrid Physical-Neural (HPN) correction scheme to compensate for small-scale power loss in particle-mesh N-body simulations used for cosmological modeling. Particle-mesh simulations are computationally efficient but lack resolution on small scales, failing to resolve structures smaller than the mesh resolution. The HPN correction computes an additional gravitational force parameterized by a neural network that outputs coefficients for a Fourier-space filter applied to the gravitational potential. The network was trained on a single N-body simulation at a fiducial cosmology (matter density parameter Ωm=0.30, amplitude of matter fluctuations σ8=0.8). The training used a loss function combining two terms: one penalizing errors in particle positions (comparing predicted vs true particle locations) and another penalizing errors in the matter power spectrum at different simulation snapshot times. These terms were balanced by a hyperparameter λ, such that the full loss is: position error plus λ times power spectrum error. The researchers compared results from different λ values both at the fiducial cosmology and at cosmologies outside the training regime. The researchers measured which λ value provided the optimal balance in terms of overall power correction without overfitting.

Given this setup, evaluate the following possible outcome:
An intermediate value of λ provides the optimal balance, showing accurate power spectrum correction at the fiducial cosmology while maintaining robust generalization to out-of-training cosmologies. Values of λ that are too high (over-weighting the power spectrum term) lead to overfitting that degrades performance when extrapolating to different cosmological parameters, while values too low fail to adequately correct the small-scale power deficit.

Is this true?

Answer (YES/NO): NO